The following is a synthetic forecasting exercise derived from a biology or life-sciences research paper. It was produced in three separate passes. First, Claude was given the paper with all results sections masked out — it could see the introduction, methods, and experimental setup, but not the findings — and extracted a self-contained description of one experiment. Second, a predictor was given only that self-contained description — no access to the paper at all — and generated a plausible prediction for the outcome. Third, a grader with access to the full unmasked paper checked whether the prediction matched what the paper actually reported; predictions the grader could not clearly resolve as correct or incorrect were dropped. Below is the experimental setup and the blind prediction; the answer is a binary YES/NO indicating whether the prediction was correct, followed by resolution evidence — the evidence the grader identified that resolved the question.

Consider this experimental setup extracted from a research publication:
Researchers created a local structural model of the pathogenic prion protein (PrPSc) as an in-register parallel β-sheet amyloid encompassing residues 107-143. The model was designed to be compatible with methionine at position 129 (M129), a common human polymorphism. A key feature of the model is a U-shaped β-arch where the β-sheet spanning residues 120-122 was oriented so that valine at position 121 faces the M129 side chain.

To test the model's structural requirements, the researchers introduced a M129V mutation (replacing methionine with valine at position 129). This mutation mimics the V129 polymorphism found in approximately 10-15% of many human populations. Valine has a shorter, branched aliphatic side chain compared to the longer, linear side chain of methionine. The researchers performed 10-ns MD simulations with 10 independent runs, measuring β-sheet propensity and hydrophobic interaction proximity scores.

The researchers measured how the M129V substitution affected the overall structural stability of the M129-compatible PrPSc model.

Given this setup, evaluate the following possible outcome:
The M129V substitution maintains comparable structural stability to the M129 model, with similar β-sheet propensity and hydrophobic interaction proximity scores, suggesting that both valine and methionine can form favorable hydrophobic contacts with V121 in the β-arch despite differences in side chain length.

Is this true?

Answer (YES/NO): NO